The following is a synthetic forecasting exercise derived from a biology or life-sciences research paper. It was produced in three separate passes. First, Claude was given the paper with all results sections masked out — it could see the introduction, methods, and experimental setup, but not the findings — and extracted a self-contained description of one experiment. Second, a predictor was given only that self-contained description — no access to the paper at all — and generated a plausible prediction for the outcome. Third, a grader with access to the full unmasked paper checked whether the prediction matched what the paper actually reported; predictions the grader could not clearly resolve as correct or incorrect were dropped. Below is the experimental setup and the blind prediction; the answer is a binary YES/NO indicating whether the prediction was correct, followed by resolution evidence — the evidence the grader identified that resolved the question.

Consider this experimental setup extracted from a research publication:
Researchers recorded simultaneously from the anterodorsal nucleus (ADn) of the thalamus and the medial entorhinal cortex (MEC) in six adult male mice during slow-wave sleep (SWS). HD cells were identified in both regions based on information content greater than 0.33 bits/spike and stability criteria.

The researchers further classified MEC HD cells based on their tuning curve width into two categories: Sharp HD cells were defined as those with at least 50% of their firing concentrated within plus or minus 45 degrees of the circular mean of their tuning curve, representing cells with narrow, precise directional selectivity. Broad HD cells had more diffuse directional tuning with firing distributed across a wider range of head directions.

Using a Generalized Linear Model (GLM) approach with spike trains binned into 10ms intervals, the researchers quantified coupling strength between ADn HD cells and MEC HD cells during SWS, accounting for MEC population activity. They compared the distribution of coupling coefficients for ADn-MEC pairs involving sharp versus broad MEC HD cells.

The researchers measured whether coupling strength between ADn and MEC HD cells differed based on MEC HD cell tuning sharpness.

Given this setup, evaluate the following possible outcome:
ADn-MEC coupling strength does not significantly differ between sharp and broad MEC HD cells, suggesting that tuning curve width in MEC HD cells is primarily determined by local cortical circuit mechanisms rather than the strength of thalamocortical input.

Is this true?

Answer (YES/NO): NO